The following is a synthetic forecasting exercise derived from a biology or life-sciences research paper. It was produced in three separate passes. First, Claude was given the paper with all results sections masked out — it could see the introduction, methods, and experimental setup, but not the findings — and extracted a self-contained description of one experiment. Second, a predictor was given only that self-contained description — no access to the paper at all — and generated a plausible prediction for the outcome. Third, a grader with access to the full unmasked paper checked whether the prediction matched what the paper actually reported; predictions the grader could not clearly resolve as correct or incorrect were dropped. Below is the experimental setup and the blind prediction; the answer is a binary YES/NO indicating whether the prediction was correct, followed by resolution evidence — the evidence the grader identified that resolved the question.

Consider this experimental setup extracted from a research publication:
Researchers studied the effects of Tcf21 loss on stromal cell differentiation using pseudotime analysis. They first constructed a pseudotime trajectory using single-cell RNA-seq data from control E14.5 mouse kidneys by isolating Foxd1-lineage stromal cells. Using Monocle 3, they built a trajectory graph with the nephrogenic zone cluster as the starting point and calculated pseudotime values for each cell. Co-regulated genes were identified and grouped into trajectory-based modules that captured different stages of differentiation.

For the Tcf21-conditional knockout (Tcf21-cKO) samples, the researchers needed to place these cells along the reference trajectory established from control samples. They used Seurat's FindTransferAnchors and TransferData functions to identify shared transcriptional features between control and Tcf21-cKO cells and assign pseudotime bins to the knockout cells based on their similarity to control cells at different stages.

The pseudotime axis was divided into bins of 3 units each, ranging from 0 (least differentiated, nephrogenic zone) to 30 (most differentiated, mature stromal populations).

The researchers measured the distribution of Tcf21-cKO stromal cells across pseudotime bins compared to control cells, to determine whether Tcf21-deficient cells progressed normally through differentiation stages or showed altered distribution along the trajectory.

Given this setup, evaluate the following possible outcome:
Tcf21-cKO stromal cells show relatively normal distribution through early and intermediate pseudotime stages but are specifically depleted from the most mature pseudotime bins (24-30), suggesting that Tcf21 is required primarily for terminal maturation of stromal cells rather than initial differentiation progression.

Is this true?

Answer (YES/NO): NO